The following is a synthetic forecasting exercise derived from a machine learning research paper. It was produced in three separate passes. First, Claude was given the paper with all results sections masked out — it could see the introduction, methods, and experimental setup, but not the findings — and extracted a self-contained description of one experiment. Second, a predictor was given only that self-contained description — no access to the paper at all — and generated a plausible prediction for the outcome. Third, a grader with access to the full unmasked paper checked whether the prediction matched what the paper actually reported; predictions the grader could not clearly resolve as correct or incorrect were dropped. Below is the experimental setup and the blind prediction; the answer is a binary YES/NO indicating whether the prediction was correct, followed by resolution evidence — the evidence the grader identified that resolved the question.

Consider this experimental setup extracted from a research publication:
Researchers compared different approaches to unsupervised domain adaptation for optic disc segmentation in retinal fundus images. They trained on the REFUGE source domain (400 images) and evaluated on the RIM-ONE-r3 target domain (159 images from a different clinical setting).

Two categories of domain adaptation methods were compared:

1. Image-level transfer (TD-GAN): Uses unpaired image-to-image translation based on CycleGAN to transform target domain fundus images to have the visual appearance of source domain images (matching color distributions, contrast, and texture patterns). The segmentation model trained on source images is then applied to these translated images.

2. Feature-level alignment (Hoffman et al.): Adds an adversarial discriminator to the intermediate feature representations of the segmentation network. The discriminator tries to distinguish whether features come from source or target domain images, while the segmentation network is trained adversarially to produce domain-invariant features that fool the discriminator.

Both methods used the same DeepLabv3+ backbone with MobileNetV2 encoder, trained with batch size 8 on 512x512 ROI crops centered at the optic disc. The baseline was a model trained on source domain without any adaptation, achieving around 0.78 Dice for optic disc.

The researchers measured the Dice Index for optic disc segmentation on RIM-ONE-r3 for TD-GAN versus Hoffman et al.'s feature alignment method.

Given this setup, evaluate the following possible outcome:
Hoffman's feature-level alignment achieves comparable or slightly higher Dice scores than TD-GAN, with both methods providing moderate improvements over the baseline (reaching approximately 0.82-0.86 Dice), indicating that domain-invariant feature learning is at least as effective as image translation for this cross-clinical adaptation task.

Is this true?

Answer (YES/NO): YES